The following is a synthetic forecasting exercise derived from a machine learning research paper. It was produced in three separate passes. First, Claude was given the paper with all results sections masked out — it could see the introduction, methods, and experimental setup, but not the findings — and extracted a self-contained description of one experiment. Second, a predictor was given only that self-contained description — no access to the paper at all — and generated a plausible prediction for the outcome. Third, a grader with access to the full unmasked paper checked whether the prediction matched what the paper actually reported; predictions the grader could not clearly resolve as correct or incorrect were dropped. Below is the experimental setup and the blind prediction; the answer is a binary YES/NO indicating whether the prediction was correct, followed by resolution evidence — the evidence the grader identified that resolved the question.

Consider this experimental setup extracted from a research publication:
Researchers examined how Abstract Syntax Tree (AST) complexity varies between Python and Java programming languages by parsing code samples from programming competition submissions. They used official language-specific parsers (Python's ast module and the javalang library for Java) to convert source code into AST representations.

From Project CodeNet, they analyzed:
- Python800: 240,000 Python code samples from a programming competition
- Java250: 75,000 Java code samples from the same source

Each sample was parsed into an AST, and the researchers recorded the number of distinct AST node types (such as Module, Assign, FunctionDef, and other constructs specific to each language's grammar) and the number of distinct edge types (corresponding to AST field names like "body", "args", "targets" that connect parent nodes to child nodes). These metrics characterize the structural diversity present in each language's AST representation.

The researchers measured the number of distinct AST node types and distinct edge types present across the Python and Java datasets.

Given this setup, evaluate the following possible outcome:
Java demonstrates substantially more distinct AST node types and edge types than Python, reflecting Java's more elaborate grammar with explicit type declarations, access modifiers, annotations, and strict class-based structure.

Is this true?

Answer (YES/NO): NO